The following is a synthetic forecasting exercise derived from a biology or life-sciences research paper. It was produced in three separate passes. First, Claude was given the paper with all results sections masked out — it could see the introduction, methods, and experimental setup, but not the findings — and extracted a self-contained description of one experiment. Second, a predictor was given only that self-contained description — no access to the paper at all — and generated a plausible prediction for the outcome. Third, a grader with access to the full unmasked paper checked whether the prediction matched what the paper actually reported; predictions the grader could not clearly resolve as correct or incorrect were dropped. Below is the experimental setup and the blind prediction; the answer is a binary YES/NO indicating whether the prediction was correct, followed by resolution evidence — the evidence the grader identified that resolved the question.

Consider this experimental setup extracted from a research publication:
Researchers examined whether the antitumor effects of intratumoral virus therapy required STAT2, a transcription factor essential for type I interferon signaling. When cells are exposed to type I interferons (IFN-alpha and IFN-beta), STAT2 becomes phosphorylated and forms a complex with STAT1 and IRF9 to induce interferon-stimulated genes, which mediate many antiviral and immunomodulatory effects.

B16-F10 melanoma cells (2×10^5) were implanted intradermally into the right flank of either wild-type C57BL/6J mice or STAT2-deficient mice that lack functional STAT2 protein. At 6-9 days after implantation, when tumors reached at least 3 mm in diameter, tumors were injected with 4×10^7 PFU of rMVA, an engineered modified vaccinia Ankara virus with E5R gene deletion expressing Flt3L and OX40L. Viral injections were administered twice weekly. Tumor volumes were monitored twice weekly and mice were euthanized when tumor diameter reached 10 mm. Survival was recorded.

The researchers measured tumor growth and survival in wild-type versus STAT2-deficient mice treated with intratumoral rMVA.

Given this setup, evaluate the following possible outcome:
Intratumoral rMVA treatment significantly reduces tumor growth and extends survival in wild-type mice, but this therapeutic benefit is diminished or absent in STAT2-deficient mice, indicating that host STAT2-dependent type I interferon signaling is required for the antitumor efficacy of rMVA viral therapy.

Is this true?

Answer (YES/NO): YES